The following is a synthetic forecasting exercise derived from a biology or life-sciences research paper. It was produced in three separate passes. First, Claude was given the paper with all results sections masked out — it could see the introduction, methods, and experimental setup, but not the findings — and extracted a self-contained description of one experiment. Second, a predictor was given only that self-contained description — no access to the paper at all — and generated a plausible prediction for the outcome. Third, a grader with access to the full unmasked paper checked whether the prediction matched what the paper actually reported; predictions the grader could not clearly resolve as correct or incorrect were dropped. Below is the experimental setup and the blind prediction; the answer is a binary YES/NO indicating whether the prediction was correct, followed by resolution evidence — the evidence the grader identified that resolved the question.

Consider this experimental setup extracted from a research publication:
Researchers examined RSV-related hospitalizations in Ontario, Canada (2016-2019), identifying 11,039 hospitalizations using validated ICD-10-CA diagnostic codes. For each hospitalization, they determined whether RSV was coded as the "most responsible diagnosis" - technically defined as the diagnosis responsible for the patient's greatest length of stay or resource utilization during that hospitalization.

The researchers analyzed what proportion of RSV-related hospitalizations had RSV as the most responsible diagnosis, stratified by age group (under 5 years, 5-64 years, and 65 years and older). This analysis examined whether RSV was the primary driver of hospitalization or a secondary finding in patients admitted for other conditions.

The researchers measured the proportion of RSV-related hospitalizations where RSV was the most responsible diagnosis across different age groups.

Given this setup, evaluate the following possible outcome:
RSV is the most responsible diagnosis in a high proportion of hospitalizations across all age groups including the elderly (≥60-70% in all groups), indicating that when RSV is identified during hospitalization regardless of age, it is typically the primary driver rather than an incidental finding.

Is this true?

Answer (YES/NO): NO